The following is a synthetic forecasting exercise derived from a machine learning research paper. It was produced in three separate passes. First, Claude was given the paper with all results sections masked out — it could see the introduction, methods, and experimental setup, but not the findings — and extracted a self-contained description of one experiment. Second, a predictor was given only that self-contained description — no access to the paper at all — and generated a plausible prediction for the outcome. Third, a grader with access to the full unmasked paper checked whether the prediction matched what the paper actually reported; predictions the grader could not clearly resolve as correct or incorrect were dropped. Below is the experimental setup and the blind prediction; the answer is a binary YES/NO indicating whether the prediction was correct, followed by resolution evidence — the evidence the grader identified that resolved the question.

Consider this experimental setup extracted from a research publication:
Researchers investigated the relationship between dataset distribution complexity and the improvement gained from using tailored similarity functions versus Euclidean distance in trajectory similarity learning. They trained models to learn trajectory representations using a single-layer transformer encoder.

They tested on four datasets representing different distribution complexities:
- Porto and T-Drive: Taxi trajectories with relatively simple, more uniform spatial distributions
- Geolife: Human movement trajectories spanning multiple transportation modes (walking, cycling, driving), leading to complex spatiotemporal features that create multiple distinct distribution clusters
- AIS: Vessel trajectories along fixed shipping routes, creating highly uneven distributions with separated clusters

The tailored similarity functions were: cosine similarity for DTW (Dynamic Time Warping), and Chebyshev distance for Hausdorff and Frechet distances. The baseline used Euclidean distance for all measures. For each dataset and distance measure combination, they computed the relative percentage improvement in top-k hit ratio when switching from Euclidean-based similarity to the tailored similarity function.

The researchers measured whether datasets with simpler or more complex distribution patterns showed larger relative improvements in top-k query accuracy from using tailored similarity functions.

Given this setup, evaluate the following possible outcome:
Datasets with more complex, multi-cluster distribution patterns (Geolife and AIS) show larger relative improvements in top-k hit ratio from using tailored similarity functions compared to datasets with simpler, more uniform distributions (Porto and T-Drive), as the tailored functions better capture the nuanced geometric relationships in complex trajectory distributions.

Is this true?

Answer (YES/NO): NO